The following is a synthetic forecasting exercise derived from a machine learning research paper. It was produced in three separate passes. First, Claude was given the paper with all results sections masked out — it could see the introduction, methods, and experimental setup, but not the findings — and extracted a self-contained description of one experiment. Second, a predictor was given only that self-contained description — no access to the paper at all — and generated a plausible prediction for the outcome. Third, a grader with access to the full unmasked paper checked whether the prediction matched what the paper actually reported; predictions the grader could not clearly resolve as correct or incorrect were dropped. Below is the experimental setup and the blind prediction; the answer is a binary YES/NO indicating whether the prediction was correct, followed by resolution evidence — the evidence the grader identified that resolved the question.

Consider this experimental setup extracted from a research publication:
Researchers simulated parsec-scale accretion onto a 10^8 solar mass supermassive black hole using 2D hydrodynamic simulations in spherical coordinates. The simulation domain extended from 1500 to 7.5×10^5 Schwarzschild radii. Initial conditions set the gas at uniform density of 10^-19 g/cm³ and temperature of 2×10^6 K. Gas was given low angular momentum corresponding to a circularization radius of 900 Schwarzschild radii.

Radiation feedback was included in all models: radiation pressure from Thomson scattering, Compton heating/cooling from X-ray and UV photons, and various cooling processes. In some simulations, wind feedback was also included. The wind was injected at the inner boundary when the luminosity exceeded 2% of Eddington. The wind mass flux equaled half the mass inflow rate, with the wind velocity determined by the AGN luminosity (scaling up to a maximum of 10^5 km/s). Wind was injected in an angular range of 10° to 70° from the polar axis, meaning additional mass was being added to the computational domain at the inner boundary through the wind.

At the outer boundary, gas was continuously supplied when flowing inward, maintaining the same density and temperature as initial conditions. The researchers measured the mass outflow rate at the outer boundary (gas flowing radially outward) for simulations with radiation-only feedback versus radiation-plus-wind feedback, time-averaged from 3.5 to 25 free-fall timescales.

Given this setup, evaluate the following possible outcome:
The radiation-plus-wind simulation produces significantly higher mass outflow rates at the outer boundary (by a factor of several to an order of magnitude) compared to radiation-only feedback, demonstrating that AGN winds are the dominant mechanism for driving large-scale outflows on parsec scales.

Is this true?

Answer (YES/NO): NO